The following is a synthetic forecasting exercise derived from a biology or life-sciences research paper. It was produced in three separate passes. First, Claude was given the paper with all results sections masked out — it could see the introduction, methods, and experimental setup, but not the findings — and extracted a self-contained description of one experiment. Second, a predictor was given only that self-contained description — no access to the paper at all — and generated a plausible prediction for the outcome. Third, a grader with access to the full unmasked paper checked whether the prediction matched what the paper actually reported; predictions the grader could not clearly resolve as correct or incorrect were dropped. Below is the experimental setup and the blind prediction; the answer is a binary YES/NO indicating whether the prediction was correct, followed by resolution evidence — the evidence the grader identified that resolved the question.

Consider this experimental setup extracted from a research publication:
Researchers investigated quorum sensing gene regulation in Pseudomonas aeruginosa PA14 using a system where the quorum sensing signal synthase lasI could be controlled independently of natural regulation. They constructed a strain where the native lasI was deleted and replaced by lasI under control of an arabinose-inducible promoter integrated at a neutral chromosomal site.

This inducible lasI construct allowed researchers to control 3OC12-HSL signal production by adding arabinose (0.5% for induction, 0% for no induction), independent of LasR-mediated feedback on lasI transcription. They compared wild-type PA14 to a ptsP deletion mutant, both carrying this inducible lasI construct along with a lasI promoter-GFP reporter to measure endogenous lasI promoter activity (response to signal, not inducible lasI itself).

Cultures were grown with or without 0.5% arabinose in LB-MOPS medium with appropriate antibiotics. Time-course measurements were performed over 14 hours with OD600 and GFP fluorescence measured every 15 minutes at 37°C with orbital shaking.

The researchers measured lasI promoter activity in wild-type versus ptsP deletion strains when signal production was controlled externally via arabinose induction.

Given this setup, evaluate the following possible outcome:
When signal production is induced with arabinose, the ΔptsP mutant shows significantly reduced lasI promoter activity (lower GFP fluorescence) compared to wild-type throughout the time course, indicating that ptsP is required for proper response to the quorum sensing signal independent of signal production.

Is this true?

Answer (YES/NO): NO